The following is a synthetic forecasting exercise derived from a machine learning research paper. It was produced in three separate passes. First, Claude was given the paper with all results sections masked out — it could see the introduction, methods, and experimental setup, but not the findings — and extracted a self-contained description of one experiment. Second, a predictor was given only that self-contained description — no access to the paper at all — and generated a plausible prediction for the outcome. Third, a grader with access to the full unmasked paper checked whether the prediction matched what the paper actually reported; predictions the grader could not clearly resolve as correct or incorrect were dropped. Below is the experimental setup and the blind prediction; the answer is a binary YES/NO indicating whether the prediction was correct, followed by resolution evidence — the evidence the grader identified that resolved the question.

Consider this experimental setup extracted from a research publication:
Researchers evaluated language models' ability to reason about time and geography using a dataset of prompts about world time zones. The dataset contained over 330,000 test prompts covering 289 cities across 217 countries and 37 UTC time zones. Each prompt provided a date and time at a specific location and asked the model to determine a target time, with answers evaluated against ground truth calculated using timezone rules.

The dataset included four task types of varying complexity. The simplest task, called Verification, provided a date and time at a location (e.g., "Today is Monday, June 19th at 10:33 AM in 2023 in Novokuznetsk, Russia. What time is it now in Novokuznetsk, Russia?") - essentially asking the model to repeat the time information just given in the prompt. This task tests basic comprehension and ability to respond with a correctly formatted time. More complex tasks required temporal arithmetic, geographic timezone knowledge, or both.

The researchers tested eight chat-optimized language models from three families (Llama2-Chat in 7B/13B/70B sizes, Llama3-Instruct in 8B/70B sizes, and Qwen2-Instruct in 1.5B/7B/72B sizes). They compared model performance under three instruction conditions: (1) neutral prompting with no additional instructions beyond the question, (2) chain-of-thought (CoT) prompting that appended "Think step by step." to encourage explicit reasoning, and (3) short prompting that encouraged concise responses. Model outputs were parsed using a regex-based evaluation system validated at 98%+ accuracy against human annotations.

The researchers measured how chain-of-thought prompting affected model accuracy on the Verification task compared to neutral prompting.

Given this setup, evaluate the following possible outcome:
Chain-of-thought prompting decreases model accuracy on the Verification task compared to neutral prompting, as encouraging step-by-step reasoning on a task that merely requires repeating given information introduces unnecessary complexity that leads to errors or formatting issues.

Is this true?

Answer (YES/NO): YES